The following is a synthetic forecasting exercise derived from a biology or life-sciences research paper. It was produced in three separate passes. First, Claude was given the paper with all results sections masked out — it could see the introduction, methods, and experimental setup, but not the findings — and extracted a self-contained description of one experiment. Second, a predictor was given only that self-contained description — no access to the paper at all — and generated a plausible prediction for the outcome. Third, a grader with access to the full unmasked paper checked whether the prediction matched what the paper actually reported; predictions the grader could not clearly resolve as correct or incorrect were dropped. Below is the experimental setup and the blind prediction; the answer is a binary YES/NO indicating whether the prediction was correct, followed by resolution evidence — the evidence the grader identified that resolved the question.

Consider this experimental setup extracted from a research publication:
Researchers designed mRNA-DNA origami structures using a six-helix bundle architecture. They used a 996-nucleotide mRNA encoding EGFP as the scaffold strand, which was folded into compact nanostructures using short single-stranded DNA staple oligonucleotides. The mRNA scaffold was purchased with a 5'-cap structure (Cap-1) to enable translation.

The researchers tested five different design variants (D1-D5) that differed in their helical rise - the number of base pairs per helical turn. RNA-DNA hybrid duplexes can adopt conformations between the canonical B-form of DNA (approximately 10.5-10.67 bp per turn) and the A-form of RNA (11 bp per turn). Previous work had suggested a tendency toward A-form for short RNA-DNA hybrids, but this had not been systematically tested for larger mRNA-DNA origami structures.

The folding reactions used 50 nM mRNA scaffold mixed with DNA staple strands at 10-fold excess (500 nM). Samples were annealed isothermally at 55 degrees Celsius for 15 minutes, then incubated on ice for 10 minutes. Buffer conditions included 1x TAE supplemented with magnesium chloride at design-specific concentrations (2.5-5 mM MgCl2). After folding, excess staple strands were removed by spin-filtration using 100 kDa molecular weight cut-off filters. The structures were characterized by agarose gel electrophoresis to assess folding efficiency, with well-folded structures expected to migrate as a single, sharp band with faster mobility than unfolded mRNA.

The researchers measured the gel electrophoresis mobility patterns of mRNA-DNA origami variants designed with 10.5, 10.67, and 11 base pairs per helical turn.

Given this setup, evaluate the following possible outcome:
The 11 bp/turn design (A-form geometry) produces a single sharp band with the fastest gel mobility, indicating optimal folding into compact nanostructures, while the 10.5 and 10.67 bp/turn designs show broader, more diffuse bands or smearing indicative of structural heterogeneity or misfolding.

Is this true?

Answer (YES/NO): NO